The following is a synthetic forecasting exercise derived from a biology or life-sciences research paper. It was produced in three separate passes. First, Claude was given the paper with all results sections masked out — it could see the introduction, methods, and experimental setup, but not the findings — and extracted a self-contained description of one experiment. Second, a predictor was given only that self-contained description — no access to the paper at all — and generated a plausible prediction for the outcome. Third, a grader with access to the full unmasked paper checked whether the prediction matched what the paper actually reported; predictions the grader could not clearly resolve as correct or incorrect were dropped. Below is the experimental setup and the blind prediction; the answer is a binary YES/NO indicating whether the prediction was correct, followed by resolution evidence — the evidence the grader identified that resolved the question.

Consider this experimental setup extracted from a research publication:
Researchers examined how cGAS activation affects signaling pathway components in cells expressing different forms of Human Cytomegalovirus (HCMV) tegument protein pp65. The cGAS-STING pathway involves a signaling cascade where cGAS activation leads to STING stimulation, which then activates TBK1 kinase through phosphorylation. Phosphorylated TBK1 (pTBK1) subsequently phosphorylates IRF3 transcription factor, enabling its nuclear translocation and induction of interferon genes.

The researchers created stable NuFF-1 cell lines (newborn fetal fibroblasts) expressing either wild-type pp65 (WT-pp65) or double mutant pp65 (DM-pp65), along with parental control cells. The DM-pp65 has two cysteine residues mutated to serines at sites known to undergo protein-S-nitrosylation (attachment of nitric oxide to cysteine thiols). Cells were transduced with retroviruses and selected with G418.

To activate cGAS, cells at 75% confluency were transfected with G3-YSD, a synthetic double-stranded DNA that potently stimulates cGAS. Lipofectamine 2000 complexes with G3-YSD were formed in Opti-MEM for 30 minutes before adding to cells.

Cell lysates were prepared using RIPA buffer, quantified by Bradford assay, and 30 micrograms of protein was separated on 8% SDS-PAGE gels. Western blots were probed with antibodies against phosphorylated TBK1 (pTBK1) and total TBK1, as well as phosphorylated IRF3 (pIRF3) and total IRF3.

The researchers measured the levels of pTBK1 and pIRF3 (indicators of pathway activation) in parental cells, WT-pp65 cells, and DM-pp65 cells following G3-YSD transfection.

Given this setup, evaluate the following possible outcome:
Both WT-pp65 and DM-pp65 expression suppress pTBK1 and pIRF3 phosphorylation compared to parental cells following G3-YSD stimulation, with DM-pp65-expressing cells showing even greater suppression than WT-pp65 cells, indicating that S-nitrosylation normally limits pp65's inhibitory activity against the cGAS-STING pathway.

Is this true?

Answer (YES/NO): YES